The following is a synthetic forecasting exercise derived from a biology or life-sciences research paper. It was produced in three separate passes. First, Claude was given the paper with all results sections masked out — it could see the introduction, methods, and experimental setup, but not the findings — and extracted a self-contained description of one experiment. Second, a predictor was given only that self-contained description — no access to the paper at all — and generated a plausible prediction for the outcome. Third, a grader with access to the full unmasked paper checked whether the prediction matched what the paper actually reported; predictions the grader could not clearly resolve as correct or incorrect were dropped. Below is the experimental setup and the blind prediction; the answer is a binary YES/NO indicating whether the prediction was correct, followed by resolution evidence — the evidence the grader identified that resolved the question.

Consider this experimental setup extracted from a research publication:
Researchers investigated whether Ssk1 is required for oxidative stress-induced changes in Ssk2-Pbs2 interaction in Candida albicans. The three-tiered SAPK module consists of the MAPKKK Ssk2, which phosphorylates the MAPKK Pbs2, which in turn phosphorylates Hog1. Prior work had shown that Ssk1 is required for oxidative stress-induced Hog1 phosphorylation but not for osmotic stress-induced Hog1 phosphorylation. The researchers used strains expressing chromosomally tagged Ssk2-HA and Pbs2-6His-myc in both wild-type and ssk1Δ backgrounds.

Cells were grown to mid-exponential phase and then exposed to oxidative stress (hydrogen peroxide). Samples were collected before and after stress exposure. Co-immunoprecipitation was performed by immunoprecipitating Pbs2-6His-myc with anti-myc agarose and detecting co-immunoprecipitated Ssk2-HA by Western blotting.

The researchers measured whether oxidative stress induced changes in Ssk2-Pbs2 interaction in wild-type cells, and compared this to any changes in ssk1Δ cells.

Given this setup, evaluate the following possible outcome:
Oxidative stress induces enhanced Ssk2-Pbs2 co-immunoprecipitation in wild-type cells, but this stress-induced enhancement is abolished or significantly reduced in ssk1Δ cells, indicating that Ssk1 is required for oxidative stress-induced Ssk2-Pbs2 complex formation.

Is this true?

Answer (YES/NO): NO